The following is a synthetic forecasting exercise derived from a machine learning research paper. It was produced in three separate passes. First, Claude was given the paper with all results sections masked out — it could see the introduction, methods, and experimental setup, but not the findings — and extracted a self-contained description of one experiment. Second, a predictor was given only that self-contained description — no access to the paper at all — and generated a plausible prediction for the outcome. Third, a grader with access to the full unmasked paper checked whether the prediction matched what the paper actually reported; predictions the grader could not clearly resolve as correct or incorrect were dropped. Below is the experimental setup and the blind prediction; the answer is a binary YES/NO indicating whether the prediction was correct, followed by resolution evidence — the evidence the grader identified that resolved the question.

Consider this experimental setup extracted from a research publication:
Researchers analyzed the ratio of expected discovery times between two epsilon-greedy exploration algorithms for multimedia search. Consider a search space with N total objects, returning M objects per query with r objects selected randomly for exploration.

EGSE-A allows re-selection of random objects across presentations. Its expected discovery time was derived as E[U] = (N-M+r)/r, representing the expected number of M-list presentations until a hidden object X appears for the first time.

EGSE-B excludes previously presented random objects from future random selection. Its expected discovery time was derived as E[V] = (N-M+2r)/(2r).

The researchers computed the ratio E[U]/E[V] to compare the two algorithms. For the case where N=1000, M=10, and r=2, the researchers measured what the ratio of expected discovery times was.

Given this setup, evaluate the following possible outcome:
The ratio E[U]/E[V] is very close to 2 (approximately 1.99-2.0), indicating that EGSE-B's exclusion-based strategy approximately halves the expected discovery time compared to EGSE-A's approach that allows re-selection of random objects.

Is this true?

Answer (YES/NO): YES